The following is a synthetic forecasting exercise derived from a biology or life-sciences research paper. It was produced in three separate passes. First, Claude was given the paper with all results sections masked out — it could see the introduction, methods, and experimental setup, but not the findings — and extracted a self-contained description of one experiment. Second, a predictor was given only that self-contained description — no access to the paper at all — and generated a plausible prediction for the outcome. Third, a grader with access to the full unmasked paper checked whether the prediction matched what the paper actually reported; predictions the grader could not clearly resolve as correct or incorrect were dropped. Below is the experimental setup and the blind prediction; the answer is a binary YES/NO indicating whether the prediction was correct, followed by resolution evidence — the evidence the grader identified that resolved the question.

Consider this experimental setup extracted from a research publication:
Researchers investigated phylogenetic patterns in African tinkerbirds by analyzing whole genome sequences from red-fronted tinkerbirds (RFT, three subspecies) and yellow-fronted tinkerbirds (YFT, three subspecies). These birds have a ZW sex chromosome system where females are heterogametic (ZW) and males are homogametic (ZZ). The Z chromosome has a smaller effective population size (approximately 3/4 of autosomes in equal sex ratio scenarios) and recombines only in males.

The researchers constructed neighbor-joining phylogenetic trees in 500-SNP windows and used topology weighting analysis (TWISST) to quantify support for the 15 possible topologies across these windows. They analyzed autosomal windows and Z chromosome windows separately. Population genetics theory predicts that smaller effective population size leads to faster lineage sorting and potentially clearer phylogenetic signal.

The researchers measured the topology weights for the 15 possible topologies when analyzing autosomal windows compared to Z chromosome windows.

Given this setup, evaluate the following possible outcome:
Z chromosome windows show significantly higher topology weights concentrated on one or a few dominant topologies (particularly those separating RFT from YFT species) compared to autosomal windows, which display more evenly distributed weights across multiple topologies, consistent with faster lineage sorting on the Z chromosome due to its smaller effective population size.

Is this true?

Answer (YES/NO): NO